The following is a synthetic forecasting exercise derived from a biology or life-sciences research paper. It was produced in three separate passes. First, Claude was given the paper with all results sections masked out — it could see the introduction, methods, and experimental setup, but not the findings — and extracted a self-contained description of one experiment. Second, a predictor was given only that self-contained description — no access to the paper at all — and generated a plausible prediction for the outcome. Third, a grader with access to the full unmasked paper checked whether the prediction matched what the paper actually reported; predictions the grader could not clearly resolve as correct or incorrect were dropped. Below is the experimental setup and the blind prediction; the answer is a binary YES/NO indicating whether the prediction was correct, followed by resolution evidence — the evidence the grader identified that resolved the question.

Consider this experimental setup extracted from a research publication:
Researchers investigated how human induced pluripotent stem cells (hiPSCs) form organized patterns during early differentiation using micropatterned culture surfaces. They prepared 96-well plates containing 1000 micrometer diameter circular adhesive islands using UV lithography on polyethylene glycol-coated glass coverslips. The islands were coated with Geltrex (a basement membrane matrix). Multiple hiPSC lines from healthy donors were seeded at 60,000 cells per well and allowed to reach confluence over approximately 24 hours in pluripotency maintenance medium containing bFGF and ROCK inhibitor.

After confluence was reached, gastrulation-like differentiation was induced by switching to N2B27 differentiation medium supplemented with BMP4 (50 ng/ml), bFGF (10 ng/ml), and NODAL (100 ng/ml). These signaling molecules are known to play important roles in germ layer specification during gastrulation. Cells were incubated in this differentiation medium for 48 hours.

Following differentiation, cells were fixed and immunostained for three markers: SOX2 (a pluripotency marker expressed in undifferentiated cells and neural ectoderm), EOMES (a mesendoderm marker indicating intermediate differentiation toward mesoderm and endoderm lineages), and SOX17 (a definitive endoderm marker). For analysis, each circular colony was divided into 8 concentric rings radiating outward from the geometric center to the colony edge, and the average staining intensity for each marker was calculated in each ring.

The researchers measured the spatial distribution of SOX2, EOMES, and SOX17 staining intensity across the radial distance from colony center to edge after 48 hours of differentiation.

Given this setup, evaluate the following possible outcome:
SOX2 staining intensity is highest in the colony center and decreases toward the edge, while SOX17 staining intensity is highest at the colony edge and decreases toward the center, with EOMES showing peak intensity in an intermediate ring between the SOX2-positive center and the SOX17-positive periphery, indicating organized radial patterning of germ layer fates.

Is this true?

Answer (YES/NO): YES